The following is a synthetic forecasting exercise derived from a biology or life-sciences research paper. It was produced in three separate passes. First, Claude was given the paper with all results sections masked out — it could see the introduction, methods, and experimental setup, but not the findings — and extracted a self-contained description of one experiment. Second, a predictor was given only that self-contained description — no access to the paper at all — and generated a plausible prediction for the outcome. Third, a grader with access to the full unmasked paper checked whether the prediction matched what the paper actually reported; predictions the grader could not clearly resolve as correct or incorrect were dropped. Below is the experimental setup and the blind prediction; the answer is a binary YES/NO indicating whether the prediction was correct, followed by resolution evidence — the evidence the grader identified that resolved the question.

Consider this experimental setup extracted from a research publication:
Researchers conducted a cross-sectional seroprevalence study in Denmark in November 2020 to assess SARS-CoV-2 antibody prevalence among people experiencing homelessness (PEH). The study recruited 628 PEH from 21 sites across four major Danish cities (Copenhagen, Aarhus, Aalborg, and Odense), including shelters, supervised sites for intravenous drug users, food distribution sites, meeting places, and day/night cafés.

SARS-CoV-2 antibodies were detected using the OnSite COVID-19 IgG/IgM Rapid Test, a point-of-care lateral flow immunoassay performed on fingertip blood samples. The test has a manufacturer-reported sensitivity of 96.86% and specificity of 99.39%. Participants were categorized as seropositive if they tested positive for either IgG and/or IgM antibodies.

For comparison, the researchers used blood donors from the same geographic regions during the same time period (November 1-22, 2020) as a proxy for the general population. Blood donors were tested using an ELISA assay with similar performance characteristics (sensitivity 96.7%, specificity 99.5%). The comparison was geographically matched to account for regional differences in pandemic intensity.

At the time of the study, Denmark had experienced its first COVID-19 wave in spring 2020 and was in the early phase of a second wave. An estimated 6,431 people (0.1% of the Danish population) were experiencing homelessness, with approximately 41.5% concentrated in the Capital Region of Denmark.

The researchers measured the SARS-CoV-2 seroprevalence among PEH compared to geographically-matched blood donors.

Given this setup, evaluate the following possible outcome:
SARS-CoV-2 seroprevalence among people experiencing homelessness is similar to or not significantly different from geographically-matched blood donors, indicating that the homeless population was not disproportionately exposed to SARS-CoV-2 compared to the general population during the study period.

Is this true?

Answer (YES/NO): NO